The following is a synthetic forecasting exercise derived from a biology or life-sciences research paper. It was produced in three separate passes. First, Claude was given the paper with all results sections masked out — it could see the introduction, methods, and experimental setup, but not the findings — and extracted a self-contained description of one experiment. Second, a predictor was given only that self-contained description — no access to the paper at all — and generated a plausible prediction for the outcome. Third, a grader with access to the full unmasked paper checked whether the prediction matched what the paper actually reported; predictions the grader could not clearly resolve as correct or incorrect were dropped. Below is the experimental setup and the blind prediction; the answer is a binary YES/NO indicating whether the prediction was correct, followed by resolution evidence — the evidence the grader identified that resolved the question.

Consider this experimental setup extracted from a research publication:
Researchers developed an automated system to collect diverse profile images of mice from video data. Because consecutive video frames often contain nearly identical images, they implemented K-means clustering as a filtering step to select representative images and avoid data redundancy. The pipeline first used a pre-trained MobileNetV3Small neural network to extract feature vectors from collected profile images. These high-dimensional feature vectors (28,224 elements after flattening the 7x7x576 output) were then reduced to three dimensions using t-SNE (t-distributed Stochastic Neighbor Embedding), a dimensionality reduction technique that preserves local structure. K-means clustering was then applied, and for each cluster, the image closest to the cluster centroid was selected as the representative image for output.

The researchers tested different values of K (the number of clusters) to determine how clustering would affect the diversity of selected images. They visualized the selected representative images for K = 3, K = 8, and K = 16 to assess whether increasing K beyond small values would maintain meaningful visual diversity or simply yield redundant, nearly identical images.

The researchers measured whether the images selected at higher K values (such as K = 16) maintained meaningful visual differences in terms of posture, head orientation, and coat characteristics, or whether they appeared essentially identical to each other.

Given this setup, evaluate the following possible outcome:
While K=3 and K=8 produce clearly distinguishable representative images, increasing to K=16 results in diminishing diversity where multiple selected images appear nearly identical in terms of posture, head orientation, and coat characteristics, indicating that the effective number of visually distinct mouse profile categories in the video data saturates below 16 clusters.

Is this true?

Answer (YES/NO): NO